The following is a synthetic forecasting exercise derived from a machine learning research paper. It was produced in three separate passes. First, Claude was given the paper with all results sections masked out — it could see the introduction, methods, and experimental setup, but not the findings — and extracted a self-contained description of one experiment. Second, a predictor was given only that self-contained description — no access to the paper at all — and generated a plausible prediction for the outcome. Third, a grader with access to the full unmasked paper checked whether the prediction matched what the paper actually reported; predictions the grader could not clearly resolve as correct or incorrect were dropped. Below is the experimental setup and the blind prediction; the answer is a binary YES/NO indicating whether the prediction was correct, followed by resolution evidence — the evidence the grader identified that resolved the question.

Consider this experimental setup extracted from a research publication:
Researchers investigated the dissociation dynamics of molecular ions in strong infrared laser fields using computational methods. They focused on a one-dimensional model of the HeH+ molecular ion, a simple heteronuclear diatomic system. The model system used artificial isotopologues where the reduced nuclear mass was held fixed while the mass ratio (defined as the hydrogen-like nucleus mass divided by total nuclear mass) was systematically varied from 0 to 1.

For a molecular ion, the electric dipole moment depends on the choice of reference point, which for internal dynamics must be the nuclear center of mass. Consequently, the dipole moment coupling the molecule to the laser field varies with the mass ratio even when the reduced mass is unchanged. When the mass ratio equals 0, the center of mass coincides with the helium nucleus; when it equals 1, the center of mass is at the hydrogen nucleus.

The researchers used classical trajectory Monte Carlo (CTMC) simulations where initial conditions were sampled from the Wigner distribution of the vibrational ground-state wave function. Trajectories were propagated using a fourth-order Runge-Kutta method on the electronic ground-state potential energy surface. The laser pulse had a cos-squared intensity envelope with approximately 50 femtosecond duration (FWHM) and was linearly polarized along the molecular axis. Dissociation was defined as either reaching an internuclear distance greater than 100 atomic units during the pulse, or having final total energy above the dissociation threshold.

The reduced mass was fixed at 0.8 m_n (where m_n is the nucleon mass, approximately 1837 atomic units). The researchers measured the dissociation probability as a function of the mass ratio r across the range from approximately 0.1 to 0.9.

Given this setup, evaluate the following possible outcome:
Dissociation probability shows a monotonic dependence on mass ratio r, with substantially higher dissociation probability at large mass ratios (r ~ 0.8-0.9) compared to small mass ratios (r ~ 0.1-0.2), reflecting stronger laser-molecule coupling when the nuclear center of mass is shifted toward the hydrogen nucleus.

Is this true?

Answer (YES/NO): NO